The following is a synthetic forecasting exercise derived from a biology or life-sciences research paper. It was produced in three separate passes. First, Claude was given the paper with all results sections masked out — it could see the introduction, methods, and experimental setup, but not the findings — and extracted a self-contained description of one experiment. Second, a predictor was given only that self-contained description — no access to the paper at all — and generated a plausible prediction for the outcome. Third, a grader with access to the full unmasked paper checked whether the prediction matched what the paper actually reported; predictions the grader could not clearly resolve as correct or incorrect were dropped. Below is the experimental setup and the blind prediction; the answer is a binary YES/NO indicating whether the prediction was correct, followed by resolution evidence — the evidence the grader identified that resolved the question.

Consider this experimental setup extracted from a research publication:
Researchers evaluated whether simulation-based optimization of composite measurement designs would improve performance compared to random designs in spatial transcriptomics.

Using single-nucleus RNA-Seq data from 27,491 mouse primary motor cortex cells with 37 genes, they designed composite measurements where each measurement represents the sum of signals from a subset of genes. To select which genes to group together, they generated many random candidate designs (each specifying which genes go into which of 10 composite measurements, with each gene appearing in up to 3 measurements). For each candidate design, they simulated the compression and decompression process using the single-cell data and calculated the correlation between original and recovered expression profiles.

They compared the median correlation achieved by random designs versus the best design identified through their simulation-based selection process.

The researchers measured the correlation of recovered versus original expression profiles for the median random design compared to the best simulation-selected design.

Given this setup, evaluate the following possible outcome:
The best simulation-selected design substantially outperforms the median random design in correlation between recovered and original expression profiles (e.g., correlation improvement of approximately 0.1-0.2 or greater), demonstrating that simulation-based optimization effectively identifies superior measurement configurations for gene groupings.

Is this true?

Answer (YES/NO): NO